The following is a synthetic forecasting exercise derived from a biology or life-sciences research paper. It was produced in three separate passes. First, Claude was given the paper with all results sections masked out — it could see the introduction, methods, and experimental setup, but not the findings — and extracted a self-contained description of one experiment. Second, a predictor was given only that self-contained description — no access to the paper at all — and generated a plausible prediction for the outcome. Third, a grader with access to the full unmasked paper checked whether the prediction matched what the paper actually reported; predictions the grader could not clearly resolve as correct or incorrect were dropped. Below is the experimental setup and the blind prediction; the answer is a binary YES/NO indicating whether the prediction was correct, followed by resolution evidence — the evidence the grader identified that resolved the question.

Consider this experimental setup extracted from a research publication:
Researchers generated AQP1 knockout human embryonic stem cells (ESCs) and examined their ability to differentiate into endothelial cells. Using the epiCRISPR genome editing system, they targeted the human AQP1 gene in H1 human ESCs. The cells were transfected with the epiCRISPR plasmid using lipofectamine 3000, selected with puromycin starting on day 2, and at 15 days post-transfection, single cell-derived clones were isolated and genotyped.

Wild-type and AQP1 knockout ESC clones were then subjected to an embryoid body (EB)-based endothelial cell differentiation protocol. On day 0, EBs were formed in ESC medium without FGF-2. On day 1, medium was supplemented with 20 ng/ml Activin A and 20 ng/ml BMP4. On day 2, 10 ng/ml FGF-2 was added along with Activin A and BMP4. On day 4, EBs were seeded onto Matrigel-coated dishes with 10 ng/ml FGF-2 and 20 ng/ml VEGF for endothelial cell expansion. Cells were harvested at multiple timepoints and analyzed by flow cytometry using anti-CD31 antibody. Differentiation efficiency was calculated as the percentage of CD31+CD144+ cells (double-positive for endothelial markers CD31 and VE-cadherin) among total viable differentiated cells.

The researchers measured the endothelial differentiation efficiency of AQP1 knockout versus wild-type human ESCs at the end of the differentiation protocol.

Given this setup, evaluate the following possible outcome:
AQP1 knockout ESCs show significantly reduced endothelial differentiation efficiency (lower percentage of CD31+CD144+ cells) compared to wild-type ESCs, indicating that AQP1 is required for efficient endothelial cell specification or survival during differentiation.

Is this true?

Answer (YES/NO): NO